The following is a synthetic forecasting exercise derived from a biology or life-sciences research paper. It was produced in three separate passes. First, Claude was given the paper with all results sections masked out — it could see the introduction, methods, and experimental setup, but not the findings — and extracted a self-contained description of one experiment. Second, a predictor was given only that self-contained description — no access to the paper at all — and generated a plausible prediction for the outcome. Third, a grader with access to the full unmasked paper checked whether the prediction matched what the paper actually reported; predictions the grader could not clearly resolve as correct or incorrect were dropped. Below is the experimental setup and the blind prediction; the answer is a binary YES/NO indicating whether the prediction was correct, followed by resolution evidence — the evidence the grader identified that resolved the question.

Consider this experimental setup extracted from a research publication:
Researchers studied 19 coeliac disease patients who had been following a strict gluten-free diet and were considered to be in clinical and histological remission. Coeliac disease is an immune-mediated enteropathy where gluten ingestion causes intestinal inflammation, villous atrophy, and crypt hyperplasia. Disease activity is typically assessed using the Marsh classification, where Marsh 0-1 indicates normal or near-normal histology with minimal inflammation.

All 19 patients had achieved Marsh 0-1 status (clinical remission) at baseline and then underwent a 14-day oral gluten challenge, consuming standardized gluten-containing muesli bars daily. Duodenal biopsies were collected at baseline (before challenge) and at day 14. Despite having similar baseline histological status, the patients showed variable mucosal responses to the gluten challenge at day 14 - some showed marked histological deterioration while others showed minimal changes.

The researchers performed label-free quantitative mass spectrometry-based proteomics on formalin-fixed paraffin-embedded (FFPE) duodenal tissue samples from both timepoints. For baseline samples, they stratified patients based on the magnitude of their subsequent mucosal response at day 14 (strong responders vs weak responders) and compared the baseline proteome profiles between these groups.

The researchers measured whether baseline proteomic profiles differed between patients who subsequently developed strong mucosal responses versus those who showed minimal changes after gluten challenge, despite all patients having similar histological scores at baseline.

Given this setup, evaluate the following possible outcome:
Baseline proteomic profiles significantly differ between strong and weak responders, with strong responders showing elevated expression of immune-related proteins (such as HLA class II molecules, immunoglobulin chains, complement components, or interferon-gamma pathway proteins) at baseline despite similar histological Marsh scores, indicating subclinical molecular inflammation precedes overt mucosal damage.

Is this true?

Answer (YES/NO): NO